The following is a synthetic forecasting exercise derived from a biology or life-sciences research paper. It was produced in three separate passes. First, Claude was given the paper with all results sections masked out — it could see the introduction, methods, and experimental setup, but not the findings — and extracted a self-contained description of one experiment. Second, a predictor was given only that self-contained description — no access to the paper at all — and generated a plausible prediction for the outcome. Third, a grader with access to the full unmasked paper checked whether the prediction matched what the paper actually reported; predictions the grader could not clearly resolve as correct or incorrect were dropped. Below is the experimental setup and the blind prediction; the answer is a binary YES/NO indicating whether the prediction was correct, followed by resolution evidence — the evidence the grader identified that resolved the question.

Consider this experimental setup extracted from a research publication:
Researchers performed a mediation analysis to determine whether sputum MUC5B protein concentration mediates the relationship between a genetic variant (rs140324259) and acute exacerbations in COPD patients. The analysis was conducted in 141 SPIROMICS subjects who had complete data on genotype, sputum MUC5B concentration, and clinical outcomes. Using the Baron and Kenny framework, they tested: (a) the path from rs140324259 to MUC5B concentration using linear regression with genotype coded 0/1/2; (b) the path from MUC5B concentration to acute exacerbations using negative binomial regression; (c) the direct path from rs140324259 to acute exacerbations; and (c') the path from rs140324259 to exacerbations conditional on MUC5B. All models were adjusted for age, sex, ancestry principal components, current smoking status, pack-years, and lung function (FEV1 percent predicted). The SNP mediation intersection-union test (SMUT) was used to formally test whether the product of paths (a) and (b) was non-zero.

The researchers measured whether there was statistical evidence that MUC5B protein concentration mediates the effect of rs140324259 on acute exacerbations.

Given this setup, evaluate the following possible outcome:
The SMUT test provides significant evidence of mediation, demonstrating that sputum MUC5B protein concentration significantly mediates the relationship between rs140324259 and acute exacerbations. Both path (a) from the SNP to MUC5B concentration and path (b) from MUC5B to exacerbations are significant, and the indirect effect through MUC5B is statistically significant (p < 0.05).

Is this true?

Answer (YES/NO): YES